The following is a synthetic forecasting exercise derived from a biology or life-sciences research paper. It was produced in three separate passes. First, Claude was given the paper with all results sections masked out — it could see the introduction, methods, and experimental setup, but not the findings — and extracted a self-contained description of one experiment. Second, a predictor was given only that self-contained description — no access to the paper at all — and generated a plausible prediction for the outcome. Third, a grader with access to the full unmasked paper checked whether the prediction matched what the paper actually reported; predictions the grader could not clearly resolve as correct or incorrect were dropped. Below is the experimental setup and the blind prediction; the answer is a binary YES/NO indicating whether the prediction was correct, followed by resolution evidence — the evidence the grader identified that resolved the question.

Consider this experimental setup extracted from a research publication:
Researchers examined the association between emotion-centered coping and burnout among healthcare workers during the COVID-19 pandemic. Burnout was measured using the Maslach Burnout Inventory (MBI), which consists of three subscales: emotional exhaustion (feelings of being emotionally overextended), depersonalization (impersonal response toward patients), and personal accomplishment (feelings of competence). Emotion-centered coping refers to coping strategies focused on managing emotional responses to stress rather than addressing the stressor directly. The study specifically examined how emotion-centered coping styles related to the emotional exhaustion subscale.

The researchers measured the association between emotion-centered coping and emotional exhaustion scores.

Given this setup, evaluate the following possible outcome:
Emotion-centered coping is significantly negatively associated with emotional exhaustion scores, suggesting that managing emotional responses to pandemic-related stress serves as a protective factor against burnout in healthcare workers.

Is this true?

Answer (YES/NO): NO